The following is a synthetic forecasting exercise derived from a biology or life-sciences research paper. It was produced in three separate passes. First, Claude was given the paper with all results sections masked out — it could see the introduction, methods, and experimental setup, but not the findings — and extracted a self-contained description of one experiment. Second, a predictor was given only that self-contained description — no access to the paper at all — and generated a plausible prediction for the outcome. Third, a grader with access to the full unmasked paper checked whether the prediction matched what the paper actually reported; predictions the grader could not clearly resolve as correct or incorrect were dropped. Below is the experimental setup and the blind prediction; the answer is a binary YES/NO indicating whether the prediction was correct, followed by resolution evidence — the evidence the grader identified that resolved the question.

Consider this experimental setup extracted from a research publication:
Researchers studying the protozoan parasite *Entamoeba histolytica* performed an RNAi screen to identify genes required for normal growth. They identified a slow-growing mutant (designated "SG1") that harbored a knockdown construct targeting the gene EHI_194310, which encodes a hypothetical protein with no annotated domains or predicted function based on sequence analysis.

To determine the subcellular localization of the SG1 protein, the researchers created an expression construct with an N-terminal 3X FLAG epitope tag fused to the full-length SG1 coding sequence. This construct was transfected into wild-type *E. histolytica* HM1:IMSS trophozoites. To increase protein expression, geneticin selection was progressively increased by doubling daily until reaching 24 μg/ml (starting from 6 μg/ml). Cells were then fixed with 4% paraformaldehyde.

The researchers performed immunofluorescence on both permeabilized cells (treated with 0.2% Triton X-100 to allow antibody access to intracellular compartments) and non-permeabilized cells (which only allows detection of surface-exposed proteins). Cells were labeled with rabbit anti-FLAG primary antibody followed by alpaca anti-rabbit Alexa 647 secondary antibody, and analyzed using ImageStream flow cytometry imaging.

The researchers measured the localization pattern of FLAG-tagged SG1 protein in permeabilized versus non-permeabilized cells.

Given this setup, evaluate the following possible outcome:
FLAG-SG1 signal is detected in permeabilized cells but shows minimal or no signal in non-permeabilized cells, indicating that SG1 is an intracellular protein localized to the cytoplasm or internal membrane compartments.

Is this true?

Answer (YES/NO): NO